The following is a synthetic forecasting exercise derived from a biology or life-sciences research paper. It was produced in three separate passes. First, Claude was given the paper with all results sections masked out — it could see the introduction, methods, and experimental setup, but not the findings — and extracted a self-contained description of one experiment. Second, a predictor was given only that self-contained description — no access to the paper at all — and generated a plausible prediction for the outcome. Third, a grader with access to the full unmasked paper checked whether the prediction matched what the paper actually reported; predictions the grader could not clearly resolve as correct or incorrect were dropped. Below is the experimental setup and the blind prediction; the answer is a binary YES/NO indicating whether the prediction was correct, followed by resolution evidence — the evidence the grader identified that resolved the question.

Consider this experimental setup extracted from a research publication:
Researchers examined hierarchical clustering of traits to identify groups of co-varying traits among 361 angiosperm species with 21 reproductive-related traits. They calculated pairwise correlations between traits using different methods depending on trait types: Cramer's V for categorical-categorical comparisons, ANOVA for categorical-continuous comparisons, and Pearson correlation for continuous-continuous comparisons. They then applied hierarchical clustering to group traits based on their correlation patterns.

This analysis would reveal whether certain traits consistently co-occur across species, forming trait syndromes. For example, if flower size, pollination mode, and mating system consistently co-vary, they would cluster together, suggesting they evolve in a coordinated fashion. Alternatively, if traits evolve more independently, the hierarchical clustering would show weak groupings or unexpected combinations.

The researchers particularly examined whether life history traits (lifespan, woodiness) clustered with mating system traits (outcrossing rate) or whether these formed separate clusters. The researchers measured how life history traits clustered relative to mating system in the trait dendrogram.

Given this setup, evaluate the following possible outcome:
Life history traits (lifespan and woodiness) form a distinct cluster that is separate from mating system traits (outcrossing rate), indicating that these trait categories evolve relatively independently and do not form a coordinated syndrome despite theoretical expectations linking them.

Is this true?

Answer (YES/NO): NO